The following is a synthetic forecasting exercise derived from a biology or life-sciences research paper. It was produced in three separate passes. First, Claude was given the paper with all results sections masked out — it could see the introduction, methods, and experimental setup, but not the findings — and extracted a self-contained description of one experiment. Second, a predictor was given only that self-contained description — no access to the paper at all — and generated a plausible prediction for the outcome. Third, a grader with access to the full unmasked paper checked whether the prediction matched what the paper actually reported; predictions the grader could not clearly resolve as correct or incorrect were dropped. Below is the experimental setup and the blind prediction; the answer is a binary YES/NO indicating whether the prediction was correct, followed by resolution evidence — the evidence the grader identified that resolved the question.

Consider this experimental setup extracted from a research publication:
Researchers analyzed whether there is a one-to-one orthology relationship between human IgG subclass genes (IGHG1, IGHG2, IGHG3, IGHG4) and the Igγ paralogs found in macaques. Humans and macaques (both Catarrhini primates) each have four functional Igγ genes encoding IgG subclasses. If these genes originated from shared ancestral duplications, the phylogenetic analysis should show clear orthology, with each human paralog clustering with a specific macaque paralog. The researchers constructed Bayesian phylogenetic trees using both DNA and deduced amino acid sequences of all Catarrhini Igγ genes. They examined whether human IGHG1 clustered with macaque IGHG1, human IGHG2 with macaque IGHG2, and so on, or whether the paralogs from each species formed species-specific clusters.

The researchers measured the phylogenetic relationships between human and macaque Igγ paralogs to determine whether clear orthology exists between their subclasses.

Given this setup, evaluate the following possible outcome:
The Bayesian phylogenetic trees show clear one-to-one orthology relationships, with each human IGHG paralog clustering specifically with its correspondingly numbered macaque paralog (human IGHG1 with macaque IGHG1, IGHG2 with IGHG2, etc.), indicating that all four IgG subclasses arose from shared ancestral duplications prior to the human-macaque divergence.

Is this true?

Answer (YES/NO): NO